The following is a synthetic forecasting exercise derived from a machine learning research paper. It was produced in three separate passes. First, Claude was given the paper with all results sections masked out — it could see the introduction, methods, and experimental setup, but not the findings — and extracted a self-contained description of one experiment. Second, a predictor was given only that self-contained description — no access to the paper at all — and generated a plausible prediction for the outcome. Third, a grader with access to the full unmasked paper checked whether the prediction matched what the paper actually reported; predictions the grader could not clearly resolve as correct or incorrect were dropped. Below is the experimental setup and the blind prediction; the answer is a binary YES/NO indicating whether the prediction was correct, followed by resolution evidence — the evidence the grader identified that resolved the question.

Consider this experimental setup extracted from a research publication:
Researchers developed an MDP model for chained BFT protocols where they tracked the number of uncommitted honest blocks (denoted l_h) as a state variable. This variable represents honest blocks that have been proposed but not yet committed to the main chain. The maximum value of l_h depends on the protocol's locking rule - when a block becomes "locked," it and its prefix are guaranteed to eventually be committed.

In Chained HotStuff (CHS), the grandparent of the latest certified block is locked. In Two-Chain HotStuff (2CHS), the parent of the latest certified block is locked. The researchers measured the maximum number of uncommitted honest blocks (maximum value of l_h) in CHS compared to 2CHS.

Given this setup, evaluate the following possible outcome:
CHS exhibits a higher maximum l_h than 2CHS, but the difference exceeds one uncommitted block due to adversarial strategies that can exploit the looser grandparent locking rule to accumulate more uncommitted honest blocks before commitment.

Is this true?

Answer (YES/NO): NO